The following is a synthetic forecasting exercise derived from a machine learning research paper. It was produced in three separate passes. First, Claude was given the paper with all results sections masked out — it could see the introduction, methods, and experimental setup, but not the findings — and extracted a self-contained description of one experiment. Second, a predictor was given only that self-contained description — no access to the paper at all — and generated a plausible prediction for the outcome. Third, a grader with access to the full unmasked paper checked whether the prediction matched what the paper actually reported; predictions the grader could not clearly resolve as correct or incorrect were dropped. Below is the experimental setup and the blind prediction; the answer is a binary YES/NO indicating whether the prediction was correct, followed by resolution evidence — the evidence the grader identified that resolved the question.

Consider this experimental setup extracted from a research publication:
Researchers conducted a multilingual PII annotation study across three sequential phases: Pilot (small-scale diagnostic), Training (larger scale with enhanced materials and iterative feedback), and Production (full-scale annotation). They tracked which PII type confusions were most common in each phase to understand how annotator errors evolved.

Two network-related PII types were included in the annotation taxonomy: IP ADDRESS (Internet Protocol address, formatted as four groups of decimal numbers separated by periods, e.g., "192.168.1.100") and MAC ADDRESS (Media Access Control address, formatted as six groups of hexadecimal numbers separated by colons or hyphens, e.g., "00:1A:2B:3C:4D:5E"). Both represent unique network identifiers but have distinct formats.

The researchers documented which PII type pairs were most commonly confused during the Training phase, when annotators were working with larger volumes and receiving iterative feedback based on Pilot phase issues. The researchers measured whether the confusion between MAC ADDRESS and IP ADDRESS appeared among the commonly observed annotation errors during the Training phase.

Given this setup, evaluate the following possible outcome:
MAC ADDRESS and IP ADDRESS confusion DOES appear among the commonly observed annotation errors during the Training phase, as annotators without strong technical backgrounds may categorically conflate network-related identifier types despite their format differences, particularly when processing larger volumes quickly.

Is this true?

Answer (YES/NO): YES